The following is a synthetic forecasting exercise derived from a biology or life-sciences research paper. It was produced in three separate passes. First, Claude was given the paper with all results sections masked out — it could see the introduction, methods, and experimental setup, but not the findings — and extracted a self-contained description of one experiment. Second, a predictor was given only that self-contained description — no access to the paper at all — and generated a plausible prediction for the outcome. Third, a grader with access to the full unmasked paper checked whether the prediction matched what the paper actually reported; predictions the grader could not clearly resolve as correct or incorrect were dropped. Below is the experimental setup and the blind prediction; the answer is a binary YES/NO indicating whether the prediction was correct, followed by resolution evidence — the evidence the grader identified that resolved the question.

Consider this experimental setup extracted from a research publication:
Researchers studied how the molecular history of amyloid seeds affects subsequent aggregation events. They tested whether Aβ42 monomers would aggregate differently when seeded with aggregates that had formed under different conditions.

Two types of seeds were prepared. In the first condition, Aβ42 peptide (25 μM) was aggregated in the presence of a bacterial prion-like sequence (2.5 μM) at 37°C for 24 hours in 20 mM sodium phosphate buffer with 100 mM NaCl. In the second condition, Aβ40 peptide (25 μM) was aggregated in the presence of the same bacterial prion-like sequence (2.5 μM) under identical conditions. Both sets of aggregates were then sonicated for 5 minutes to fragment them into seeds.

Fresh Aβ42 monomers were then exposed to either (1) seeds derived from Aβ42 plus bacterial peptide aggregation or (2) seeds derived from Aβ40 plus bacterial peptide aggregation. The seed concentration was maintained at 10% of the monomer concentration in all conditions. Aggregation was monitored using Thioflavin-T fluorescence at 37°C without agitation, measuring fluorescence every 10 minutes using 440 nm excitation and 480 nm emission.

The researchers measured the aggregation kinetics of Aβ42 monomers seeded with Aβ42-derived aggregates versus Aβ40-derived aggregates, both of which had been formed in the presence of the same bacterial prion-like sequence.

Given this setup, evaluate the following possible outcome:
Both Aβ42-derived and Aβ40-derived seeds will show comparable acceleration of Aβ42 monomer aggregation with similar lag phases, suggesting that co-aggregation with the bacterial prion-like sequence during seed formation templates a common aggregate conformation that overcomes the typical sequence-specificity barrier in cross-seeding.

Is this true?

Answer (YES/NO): NO